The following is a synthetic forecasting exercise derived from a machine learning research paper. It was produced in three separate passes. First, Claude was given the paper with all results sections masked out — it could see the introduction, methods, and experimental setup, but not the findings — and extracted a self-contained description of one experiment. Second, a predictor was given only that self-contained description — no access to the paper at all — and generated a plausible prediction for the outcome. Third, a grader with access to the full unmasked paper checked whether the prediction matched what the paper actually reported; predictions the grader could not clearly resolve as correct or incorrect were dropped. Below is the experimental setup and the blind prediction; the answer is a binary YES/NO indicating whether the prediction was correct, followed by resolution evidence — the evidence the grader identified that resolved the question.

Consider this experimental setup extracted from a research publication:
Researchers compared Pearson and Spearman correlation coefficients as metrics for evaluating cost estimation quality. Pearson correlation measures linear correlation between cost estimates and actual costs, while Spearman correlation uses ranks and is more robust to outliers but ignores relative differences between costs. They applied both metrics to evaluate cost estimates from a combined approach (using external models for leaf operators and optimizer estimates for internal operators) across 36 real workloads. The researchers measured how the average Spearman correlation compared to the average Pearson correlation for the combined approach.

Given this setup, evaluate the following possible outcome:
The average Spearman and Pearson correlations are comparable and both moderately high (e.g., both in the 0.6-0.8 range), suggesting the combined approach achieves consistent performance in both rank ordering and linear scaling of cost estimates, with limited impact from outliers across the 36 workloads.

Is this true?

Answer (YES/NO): NO